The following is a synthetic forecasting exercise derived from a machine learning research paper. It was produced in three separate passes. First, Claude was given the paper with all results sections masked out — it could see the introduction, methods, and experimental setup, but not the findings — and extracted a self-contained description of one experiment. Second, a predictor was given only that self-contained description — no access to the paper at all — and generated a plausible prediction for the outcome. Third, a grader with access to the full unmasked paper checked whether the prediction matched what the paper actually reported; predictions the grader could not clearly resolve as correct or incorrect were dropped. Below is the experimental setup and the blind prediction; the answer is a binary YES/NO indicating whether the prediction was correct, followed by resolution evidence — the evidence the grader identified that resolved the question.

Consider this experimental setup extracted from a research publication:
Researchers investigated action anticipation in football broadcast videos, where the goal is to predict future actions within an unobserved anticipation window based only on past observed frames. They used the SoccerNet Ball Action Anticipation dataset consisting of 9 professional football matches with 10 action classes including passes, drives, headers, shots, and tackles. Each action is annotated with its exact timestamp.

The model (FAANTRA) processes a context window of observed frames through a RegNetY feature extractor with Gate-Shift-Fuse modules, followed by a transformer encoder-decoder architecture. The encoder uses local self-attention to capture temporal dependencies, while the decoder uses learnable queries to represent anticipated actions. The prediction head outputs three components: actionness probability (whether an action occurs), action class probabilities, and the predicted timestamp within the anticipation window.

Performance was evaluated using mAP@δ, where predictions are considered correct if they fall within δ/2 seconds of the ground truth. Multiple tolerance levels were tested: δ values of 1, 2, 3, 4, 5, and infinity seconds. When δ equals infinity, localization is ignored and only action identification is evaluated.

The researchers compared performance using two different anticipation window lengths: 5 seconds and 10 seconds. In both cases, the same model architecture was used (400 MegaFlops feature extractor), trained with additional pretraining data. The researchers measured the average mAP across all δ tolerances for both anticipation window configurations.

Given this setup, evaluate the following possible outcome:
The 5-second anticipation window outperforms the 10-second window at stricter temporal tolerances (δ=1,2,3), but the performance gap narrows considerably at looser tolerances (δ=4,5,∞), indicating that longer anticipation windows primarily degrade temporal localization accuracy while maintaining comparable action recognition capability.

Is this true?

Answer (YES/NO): NO